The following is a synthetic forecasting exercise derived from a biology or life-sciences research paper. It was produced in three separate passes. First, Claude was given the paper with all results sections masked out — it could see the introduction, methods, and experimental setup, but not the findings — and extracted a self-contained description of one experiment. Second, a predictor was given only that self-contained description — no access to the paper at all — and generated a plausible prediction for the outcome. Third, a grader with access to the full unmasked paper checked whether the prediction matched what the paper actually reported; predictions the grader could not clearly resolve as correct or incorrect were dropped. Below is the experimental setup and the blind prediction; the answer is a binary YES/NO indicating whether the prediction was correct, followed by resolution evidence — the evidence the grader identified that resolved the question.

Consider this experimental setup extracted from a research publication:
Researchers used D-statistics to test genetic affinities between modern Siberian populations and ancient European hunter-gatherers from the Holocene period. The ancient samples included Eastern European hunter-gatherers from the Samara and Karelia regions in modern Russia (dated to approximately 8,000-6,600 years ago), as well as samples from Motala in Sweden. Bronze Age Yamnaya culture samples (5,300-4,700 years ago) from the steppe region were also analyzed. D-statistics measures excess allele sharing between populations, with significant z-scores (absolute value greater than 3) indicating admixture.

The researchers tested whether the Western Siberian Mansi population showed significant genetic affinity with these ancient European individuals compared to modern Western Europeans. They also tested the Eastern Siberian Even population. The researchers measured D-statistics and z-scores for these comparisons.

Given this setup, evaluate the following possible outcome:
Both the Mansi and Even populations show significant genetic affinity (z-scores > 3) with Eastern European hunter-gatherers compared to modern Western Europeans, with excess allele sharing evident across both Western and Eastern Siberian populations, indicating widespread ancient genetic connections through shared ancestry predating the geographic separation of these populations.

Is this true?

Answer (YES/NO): YES